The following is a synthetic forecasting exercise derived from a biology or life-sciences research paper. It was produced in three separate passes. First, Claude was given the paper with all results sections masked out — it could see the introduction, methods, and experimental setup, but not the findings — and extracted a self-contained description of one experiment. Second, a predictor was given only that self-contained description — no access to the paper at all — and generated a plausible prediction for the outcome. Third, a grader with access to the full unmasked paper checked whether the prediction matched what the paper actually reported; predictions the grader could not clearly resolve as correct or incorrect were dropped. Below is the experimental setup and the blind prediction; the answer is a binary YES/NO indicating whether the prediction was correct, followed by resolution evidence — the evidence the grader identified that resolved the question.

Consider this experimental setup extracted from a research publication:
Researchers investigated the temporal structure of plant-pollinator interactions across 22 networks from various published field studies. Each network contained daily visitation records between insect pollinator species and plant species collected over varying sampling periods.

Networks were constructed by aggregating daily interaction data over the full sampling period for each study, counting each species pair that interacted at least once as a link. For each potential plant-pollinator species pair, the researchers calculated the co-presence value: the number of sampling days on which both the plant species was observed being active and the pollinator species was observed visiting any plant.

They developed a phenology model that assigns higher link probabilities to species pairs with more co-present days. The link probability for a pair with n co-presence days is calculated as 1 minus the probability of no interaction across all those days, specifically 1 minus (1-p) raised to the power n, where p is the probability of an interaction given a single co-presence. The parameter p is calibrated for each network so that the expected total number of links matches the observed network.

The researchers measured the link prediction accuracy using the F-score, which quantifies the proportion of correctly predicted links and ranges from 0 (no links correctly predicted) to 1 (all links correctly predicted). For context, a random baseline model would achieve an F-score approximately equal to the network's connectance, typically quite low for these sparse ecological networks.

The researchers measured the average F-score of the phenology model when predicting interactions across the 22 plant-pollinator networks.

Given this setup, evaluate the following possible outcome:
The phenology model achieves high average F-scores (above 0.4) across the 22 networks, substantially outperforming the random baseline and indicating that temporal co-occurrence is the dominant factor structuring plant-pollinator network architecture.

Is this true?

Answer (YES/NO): NO